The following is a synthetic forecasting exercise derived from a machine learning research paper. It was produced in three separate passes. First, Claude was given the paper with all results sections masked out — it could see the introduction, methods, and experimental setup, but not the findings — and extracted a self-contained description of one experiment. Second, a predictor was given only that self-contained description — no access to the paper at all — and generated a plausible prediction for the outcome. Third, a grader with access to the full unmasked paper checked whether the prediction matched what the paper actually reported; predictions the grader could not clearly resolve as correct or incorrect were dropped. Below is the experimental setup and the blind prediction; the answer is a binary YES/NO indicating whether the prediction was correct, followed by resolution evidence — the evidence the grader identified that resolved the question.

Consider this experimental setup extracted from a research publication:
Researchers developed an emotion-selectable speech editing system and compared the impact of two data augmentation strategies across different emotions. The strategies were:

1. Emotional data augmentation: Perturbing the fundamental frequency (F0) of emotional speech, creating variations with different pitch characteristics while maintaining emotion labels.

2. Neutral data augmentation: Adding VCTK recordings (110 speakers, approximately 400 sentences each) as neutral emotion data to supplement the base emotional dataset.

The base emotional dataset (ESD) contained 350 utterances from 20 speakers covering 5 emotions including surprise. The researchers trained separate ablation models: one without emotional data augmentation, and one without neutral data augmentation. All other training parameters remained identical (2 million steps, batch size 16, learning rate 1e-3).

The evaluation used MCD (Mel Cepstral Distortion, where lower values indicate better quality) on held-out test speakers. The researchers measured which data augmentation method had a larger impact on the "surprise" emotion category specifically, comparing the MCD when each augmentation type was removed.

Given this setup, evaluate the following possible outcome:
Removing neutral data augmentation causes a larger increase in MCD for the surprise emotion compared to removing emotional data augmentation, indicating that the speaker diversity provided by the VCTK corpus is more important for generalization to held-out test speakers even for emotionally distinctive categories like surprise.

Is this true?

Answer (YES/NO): YES